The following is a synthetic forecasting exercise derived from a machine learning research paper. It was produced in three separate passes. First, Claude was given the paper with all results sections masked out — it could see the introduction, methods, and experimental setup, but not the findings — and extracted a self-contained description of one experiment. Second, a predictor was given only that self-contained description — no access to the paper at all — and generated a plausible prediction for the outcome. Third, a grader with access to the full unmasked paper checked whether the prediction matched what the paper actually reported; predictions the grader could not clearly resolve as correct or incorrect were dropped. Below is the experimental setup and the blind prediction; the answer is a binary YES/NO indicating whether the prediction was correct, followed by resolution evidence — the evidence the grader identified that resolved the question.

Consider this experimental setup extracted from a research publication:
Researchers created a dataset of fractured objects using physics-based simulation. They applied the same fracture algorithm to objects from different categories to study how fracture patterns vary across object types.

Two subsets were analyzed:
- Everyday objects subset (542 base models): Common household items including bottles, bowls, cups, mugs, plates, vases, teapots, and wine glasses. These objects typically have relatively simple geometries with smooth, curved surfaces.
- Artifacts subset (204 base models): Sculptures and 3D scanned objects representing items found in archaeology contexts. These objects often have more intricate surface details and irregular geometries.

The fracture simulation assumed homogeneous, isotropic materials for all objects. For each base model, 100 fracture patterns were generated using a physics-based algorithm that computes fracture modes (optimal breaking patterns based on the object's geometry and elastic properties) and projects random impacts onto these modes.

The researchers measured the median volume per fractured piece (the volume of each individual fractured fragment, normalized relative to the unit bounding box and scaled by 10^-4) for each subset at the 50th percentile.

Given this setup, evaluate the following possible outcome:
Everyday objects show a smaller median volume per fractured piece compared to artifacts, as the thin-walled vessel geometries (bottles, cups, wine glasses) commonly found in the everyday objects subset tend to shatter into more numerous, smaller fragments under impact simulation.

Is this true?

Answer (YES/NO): NO